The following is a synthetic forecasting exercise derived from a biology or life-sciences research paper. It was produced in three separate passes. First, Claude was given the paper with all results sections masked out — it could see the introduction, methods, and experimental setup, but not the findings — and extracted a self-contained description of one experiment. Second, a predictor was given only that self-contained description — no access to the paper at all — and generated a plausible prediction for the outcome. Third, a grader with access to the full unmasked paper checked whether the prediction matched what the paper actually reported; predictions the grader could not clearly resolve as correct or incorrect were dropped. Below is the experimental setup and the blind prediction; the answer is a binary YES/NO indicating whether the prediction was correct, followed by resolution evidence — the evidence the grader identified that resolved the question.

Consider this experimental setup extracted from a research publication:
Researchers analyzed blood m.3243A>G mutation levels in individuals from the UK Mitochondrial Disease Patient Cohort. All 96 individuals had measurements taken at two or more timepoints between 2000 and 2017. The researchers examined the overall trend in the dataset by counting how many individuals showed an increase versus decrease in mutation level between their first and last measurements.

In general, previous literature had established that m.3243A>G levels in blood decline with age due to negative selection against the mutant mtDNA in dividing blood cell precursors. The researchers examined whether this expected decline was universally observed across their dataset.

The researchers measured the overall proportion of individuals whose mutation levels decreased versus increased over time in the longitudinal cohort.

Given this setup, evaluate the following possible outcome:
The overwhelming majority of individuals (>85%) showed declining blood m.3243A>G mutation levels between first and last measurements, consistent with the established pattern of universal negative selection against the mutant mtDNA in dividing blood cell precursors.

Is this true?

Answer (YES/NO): NO